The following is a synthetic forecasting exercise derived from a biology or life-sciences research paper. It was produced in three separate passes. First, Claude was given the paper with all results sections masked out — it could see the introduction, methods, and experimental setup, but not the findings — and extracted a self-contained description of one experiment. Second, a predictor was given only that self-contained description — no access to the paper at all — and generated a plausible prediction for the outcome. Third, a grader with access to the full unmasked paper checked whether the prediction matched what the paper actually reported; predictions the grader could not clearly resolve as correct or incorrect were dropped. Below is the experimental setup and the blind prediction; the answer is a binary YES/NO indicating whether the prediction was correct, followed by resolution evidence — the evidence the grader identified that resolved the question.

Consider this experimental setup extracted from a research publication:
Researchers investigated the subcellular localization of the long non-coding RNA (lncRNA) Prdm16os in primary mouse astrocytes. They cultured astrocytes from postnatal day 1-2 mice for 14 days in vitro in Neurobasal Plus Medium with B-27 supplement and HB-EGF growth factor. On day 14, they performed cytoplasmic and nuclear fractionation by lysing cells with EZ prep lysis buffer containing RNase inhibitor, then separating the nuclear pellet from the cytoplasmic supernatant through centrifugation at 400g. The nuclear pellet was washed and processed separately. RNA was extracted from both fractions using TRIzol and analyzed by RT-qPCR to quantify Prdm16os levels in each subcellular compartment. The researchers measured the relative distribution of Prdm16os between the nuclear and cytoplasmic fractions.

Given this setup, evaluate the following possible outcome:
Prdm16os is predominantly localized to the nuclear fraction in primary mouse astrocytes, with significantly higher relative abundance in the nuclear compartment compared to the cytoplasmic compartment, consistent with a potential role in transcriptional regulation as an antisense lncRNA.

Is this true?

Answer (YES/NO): YES